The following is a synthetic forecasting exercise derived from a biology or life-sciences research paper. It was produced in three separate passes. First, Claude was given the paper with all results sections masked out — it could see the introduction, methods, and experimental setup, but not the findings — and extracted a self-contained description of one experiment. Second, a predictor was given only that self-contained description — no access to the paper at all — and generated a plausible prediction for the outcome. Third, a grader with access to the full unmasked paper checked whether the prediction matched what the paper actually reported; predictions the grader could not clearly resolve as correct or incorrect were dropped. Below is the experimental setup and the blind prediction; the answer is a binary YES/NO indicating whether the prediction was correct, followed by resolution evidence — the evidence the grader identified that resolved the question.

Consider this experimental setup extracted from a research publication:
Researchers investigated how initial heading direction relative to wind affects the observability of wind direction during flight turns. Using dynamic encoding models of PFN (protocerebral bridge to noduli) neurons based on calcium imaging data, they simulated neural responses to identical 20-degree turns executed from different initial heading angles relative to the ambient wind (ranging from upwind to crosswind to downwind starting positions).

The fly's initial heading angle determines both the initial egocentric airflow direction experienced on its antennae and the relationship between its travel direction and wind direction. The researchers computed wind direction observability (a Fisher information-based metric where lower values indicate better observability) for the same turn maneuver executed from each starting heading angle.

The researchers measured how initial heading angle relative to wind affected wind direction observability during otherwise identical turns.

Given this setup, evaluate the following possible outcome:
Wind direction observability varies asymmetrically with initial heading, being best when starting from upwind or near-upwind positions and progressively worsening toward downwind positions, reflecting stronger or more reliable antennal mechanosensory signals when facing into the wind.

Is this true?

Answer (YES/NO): NO